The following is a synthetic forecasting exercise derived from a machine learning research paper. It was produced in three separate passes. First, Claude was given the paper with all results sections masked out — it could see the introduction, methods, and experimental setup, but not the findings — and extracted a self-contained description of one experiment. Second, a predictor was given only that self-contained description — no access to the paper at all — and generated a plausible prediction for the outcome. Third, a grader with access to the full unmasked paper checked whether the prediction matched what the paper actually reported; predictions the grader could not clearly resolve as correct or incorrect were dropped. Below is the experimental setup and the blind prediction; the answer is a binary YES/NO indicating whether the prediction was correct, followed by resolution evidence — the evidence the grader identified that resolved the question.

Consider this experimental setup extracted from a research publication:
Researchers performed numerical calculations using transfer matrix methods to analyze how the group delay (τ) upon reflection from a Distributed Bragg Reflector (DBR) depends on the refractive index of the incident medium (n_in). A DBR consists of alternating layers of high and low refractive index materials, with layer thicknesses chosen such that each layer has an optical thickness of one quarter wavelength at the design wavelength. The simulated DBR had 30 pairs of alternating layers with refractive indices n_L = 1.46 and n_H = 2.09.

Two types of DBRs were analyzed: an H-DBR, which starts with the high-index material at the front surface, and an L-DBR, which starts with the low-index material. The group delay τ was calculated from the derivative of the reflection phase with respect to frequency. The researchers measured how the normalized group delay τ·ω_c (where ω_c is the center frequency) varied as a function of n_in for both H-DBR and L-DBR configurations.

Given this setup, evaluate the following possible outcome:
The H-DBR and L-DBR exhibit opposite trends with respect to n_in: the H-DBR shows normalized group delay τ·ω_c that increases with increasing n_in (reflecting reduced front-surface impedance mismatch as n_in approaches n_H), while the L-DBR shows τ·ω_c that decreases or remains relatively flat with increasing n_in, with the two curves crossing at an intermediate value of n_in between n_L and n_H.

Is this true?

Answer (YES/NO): YES